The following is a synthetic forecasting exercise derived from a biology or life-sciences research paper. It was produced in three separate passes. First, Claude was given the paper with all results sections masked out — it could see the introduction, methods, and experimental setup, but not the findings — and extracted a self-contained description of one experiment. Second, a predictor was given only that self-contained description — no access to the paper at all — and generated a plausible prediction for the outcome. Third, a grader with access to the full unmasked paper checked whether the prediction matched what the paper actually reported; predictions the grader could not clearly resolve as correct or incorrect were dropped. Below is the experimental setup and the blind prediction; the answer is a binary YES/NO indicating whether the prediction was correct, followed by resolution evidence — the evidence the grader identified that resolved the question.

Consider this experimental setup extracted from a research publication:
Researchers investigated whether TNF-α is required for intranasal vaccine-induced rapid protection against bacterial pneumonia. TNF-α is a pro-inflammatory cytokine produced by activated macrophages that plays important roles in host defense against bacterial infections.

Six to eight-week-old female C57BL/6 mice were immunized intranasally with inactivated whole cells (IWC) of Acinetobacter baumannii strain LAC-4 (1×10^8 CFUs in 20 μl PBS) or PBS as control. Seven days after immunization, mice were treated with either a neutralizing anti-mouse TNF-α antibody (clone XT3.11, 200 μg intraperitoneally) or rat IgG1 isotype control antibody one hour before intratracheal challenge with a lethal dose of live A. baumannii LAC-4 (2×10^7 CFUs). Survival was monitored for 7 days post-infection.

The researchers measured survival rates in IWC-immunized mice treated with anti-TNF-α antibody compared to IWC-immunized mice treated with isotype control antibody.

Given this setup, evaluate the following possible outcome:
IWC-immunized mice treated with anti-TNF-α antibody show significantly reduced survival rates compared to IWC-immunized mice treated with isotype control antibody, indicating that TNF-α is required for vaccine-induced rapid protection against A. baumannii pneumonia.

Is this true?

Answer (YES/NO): YES